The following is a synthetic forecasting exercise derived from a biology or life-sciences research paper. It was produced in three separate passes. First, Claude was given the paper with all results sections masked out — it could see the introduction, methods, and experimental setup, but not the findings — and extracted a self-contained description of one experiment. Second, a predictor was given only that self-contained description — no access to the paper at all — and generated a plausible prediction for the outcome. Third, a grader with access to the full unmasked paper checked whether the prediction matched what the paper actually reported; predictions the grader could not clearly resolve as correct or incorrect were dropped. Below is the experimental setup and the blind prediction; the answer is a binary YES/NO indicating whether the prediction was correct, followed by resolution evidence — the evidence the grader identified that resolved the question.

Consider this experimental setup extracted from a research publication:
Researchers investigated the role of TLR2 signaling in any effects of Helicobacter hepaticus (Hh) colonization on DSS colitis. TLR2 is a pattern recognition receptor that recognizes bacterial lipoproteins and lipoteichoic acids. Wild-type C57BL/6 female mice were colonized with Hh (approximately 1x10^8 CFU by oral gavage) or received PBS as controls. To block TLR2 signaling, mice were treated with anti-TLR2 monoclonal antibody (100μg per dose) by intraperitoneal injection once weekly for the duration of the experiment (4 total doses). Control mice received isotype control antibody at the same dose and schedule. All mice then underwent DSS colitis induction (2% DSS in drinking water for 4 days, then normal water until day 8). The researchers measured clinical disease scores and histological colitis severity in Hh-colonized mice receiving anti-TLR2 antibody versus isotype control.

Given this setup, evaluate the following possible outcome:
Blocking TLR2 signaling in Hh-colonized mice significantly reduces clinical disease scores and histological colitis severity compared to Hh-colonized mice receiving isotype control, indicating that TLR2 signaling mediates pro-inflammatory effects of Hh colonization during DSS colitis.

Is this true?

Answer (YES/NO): NO